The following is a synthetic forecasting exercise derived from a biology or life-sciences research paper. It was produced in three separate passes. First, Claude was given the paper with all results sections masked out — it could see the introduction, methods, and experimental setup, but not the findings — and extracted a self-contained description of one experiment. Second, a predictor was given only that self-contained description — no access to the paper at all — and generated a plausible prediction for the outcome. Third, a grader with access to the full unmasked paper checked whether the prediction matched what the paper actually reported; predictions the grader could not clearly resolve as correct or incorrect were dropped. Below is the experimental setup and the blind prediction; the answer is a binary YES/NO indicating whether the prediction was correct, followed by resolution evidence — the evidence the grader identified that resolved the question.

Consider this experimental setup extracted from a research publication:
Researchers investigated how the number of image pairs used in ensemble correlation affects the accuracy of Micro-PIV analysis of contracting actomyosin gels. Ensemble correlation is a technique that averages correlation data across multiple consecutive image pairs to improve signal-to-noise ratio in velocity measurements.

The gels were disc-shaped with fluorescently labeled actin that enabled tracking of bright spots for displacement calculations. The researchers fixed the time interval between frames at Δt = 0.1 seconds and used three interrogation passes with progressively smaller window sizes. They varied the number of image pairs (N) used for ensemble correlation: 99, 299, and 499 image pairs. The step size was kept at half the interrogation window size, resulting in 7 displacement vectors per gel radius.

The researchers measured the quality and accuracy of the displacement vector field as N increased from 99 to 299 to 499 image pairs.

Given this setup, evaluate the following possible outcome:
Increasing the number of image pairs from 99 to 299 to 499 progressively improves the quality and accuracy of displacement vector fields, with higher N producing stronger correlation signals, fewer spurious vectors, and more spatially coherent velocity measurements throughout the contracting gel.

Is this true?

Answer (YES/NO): NO